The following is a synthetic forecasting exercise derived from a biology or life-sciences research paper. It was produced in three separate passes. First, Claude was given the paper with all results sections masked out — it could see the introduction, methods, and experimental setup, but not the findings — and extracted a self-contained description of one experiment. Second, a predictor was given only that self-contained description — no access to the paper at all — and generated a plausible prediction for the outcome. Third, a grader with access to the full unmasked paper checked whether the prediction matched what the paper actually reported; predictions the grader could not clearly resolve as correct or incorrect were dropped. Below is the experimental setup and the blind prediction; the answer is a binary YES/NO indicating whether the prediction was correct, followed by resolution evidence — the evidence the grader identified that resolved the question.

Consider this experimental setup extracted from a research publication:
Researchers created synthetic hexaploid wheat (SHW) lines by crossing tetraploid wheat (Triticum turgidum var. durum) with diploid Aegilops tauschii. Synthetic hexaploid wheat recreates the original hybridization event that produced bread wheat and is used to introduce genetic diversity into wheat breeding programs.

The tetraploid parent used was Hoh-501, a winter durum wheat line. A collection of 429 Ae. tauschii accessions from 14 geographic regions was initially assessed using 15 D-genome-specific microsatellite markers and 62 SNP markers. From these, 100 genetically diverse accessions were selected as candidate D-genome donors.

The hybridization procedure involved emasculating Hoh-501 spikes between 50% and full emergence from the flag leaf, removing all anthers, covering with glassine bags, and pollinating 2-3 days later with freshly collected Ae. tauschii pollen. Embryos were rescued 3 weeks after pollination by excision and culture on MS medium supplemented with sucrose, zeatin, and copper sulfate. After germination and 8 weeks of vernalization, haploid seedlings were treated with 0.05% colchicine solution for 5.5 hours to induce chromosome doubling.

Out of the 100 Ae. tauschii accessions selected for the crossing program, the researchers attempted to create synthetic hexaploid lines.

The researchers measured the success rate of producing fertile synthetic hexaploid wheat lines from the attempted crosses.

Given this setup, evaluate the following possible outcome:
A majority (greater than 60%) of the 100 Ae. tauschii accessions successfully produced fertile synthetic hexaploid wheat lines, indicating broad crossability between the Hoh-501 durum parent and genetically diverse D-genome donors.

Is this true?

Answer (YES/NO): NO